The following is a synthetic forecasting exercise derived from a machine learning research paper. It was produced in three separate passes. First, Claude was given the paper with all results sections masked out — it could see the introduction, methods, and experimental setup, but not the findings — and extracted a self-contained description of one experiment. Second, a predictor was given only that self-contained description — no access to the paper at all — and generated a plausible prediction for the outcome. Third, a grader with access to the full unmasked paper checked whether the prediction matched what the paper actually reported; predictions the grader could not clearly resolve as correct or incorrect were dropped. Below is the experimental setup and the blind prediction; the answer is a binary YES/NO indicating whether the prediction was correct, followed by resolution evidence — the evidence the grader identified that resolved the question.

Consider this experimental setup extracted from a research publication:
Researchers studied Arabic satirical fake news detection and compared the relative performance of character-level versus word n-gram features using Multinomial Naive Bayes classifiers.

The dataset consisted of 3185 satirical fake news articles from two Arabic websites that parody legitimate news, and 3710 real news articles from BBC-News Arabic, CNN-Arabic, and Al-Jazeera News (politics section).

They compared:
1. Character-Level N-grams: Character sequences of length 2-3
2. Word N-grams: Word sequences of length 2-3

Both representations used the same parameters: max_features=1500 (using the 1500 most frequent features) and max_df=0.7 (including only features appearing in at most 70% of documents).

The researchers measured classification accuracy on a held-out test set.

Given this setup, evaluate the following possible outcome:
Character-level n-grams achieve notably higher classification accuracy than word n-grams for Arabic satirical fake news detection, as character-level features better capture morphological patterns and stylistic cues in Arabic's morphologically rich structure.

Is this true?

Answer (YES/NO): YES